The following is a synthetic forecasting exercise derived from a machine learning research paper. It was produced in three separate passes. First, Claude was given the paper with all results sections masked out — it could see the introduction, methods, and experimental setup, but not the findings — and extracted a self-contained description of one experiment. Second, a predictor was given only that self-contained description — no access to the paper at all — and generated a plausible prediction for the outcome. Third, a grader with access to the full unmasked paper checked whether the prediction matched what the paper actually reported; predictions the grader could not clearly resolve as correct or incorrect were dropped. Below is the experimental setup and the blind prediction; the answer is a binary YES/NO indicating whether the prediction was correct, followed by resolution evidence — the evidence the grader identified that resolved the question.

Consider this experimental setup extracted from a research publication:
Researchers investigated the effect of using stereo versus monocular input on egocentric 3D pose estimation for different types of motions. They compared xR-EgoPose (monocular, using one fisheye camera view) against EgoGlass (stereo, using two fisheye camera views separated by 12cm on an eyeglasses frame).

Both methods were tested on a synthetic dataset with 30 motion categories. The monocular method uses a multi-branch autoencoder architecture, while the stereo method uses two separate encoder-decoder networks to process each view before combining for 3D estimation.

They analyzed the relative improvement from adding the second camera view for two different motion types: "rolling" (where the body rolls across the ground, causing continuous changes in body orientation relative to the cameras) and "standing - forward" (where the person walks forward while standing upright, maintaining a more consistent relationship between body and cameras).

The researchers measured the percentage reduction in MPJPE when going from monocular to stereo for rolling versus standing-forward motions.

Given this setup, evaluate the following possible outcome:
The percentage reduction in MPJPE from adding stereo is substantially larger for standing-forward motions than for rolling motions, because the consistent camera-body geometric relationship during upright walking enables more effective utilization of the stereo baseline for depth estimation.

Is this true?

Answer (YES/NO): NO